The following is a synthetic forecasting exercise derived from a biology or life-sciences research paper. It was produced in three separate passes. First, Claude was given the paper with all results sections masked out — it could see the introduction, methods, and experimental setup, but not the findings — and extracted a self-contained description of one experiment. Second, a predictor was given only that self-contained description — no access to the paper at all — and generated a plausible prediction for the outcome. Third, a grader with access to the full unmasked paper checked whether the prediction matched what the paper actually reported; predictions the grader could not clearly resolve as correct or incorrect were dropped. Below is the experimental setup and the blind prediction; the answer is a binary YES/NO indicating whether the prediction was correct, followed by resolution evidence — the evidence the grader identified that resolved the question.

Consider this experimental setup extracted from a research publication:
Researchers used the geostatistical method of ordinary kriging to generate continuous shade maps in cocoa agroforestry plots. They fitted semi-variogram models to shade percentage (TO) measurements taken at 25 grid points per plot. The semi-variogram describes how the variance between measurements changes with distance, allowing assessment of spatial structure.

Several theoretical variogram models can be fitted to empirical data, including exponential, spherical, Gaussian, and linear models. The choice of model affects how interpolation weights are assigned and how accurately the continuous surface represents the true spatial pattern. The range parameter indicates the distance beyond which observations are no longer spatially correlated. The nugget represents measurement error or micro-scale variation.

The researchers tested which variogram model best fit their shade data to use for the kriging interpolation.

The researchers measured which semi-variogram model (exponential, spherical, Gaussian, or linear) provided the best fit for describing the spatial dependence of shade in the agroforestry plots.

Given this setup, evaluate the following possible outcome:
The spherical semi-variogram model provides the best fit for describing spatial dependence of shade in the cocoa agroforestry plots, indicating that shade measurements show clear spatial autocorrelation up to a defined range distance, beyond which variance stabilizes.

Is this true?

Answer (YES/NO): NO